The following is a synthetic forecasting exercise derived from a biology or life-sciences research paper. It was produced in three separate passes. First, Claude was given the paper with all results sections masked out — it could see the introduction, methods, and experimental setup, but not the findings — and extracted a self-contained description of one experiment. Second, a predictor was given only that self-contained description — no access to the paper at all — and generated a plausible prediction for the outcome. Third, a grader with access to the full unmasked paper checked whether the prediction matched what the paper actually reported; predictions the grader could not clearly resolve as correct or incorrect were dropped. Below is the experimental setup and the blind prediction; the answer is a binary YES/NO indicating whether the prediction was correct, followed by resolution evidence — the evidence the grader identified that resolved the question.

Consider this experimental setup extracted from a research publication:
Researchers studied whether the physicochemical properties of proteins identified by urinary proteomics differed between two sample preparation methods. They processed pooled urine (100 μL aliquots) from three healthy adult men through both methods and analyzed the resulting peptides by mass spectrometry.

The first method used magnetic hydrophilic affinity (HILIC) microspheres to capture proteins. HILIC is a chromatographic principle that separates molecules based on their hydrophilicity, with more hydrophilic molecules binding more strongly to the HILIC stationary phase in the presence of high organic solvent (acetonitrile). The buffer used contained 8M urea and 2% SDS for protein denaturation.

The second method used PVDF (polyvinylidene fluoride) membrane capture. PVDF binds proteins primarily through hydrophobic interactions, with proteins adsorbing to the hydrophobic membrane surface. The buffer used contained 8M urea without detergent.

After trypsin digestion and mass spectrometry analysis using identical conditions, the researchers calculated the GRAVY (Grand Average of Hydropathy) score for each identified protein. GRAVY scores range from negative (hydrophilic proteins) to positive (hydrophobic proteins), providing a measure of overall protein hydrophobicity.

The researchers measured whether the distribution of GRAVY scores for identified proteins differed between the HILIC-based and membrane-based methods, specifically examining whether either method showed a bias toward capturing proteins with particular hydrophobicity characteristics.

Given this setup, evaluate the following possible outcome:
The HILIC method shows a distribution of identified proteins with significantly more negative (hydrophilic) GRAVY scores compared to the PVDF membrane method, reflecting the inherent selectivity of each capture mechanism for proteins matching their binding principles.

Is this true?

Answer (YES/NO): NO